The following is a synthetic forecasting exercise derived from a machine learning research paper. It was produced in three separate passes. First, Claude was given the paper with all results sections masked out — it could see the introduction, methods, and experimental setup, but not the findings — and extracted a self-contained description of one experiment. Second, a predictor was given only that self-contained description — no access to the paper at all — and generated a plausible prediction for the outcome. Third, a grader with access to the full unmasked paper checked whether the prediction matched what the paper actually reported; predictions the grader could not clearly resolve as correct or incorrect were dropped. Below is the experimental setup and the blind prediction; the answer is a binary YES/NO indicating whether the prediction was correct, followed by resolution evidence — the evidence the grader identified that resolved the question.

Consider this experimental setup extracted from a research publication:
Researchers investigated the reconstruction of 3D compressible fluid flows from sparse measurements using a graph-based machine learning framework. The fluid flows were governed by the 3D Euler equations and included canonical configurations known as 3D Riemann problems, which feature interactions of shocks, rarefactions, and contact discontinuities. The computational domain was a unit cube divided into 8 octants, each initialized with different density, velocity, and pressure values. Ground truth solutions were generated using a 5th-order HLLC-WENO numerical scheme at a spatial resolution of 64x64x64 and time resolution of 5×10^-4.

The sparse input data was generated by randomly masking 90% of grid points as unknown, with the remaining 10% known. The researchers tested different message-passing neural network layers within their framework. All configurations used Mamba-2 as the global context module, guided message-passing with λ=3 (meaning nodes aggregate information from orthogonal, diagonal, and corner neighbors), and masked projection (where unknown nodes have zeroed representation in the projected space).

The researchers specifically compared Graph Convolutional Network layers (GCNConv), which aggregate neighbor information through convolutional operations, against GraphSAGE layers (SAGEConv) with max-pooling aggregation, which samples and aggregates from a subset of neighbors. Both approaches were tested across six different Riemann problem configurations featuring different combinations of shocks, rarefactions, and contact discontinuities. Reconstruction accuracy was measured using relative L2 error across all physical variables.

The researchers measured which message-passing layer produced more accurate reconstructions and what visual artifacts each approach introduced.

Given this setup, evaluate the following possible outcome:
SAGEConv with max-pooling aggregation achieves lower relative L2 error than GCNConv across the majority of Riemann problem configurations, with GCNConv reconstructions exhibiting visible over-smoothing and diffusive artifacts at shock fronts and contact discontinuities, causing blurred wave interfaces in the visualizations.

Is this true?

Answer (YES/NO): NO